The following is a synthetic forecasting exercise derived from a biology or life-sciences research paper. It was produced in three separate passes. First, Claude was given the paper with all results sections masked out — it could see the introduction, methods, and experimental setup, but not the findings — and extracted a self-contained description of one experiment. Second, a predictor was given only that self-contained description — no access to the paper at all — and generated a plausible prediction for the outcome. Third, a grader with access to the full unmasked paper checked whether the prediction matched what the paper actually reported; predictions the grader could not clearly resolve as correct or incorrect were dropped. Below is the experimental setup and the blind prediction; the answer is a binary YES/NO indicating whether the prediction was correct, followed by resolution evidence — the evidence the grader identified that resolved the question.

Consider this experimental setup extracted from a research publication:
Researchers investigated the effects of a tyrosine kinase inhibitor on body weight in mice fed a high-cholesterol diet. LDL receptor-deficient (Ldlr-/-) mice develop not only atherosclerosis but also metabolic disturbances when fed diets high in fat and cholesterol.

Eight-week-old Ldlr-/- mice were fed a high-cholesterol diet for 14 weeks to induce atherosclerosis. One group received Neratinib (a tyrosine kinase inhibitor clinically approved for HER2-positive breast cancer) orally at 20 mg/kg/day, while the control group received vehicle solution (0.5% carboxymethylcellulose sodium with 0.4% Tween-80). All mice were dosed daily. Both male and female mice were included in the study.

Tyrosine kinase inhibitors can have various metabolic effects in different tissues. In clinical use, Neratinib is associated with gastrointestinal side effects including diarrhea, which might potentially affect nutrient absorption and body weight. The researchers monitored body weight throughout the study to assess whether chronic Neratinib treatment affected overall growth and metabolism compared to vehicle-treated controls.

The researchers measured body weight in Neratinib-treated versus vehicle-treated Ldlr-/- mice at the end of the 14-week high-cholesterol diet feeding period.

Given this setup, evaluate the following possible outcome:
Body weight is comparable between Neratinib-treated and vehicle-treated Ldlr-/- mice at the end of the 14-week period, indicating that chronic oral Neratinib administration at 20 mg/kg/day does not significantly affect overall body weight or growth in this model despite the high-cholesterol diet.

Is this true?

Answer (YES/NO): YES